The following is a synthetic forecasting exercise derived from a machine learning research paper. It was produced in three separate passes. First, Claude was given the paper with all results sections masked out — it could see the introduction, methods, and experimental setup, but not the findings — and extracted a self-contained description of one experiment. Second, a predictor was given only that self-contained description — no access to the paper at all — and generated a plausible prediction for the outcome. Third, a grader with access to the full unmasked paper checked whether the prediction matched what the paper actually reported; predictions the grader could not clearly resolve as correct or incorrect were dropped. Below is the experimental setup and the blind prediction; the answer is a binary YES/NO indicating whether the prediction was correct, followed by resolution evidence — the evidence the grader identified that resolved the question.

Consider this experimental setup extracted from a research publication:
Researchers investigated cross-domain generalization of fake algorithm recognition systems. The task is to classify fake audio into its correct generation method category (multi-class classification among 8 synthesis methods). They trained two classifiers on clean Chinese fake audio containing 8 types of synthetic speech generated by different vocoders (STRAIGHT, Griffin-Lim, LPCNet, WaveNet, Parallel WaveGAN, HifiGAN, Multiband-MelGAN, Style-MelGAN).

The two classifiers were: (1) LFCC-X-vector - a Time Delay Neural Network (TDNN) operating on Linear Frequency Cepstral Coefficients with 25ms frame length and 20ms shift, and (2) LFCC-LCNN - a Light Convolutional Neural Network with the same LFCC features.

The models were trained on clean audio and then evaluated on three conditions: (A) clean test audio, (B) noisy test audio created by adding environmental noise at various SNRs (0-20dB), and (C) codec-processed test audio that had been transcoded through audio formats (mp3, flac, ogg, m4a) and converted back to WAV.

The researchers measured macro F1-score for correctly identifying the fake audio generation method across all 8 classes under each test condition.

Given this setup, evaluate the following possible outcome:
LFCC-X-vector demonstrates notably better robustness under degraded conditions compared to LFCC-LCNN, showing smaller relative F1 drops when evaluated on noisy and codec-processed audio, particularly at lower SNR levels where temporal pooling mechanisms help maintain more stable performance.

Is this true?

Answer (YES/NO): NO